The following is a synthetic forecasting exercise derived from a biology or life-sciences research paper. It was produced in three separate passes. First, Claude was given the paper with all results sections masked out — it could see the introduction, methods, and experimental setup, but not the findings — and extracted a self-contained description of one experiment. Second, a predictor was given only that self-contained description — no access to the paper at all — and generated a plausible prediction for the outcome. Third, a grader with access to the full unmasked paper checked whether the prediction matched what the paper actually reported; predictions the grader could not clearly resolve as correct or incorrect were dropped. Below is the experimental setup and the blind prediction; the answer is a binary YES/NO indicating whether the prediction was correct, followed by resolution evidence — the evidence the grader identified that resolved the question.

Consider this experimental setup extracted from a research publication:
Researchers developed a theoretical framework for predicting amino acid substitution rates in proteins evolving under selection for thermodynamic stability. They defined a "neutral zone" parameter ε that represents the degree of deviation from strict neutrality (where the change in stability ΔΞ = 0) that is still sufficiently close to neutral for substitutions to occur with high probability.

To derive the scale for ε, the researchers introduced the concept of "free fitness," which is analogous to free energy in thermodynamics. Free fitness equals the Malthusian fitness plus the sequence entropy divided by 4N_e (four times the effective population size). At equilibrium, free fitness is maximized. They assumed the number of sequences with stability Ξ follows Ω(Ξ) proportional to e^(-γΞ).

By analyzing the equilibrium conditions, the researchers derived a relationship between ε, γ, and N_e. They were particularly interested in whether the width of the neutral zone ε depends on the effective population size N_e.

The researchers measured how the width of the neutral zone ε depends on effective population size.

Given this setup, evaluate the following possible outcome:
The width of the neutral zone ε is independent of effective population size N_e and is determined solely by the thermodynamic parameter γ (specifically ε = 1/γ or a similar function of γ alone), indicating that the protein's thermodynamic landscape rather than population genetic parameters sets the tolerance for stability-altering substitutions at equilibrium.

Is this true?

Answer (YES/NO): YES